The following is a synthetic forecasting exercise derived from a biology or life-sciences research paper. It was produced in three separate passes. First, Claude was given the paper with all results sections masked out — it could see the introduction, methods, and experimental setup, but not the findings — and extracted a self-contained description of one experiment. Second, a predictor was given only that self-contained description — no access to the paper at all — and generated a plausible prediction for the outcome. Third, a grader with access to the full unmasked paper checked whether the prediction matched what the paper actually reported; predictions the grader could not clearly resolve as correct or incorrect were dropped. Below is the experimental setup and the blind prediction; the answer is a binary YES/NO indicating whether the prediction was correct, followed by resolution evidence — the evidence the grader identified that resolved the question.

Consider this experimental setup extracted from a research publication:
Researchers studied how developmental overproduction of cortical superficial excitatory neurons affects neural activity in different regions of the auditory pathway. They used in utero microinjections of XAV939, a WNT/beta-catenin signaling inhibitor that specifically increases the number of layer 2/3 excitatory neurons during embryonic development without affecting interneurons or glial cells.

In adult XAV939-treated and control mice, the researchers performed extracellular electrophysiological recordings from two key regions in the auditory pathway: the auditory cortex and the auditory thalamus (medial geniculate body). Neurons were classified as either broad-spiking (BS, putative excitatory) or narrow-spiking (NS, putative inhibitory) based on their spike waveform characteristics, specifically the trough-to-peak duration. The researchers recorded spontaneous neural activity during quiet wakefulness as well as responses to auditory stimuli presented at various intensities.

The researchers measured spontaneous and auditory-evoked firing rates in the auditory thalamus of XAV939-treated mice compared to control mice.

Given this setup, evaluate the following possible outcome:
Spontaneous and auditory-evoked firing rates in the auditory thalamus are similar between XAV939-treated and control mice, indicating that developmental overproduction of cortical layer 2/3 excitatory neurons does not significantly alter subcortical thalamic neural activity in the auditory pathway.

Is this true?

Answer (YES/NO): YES